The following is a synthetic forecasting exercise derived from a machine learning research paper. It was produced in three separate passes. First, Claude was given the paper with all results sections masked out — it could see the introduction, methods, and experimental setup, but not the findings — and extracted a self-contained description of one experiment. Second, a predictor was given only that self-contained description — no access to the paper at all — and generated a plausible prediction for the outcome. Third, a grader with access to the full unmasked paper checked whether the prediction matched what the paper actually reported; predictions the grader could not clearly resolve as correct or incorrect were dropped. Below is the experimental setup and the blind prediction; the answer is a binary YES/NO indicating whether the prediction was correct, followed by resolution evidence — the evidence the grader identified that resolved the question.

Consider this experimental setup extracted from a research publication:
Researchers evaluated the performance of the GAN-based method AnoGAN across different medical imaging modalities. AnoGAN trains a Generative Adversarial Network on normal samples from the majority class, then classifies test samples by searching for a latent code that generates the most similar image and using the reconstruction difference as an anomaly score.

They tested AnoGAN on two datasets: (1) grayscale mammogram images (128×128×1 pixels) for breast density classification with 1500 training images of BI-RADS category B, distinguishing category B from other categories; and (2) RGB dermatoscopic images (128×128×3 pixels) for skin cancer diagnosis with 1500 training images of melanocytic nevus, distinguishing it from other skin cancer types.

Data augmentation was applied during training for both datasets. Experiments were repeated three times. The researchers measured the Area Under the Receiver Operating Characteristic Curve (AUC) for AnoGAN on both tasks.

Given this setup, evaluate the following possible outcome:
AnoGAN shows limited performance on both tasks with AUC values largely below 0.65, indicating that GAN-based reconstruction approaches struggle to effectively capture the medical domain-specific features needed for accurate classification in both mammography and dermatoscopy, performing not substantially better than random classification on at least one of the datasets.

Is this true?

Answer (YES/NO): NO